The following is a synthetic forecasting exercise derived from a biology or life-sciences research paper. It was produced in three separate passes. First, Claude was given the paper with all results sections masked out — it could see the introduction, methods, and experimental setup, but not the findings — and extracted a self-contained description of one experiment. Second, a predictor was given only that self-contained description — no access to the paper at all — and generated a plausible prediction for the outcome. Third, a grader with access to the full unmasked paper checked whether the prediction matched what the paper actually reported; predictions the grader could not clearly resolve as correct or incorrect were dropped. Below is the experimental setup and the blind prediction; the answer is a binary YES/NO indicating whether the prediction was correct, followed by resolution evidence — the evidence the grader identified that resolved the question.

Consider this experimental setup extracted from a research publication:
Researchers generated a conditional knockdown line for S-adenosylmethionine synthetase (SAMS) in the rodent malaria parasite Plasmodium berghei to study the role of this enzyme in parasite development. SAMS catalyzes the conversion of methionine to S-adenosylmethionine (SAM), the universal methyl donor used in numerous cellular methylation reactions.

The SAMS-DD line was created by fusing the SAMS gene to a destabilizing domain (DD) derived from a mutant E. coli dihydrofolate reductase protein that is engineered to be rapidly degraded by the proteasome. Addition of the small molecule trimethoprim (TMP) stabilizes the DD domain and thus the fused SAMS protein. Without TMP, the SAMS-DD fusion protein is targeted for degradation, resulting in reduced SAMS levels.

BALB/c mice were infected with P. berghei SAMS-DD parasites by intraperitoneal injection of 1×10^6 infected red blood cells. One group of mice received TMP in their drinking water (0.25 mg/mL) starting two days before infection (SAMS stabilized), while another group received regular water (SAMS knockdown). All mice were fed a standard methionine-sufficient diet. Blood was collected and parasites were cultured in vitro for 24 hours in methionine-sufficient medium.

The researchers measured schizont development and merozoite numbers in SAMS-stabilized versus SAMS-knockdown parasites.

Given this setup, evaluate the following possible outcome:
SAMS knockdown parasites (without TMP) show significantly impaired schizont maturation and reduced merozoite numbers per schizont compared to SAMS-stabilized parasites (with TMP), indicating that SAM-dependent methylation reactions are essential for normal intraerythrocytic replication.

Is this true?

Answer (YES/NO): YES